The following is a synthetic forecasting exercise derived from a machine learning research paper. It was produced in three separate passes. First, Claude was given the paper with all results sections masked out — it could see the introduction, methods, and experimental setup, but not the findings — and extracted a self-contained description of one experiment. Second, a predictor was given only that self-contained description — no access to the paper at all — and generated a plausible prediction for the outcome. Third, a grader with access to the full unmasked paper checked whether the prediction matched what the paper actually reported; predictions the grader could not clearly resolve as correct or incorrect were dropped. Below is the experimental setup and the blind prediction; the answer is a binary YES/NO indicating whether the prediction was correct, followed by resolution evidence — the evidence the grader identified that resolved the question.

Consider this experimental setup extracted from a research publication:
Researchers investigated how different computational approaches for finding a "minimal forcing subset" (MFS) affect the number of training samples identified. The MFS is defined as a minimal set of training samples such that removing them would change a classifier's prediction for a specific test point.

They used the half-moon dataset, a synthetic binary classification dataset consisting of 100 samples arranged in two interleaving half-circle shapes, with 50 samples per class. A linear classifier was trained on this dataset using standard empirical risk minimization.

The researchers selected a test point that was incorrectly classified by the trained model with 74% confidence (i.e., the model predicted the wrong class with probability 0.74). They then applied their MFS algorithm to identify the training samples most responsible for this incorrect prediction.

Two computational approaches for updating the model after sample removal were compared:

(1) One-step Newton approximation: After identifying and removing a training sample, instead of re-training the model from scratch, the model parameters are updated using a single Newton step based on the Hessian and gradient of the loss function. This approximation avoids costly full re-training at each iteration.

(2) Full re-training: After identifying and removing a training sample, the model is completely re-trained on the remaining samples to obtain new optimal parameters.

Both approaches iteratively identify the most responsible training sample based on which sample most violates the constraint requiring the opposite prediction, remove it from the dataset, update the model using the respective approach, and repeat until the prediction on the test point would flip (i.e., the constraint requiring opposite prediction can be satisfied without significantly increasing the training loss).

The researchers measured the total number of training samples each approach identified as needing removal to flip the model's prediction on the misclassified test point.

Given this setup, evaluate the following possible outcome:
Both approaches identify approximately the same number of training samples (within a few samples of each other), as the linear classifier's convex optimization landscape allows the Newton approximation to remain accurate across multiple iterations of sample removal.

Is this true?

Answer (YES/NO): YES